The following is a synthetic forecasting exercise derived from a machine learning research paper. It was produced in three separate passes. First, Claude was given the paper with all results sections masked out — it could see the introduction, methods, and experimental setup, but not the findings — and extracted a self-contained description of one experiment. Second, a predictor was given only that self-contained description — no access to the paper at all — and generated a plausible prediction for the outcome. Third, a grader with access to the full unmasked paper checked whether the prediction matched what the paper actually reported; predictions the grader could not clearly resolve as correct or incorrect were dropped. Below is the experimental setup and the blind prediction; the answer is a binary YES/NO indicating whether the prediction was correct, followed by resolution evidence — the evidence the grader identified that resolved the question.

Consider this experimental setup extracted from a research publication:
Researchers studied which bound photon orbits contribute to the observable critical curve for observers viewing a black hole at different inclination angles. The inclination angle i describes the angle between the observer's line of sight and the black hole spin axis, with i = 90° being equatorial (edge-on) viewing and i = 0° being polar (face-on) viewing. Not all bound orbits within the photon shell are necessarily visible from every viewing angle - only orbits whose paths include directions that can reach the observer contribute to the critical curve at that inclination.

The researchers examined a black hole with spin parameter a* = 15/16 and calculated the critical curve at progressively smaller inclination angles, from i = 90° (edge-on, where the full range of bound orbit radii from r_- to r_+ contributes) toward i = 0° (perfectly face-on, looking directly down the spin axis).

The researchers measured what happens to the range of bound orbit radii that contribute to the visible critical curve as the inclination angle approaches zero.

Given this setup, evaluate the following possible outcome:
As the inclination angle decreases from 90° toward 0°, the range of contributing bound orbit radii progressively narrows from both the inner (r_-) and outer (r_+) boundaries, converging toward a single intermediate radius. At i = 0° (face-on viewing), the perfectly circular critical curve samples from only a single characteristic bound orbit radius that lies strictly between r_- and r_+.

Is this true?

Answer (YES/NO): YES